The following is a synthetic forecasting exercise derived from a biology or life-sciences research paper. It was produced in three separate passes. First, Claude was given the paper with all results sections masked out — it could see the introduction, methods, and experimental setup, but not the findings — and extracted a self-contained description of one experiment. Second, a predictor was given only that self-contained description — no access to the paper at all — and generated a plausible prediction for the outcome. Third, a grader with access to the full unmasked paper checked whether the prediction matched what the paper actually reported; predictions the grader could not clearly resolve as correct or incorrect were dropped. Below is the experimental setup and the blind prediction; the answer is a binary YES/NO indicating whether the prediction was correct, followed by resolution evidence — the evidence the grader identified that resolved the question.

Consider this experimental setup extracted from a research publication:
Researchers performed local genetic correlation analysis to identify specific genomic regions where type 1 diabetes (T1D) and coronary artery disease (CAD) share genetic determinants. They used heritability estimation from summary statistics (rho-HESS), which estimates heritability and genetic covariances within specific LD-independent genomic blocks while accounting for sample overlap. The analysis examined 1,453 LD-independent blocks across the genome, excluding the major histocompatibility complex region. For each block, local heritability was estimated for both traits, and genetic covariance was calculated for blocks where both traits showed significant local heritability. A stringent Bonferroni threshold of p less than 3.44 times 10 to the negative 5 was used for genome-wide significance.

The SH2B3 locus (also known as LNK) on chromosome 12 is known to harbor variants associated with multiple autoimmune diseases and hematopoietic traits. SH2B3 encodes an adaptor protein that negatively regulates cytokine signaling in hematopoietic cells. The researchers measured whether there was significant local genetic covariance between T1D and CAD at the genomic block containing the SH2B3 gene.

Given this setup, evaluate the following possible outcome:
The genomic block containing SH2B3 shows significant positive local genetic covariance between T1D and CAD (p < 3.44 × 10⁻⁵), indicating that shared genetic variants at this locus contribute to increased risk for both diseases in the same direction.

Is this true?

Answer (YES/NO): YES